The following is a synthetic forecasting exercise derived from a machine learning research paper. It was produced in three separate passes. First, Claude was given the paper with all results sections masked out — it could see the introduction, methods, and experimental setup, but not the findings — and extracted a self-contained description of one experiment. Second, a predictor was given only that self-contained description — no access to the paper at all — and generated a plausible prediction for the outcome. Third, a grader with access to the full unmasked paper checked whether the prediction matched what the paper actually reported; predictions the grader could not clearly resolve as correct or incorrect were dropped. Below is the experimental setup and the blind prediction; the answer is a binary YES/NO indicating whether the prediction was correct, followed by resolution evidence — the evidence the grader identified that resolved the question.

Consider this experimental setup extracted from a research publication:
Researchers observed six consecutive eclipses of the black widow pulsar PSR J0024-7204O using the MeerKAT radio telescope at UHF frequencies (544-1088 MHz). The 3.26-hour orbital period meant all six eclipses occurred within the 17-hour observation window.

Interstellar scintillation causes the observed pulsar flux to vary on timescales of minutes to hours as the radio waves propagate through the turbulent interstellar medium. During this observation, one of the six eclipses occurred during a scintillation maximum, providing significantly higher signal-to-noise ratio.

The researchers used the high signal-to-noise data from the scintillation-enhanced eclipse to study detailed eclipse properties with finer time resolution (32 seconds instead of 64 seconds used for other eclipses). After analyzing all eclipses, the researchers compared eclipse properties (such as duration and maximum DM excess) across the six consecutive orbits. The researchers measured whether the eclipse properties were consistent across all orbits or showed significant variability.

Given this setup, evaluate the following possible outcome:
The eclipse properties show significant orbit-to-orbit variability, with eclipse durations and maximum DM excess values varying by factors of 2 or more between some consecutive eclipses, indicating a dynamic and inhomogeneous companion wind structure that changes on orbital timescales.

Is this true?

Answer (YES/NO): NO